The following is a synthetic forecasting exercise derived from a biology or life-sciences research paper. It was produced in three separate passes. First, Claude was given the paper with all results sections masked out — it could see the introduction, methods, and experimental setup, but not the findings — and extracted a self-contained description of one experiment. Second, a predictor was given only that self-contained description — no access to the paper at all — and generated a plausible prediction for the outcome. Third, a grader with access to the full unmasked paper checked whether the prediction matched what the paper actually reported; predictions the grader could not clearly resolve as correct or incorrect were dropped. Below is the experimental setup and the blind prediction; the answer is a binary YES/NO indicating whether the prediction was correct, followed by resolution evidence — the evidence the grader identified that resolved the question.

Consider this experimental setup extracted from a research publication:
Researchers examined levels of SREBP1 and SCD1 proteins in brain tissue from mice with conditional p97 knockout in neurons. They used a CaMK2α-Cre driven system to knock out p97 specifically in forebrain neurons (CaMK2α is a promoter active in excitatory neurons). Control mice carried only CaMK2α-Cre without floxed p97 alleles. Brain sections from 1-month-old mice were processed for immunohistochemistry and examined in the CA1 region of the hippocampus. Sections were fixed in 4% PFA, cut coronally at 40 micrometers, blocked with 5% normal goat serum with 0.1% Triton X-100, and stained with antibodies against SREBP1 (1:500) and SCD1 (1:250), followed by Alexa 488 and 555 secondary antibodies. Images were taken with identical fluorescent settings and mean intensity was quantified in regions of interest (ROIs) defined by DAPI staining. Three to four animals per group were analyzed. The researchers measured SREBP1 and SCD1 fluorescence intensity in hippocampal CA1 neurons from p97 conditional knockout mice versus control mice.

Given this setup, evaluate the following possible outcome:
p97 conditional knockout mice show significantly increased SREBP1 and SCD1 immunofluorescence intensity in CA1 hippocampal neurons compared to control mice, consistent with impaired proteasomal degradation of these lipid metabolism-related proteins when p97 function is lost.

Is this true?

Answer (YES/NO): NO